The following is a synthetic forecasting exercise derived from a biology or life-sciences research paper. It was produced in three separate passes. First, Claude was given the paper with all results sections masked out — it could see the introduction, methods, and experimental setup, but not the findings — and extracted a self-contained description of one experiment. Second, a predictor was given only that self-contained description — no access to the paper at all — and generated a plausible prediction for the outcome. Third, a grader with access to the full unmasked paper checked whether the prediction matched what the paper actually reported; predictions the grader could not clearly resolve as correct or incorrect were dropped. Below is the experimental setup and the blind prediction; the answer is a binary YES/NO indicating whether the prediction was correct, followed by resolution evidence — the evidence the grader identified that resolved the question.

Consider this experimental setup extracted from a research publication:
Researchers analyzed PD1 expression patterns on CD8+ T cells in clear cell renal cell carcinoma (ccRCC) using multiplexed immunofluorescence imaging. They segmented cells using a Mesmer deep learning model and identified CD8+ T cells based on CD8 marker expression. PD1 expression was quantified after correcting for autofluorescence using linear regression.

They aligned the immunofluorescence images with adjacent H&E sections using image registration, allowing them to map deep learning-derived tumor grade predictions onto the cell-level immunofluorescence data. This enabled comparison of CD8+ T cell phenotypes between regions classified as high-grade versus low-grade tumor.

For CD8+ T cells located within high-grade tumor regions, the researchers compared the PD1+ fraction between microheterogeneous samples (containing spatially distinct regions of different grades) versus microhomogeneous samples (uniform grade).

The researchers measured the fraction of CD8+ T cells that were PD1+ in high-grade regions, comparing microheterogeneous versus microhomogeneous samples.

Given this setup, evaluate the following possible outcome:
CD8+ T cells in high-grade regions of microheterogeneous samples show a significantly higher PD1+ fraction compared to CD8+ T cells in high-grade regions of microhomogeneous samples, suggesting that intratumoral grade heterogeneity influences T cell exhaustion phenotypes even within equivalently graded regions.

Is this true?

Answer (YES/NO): YES